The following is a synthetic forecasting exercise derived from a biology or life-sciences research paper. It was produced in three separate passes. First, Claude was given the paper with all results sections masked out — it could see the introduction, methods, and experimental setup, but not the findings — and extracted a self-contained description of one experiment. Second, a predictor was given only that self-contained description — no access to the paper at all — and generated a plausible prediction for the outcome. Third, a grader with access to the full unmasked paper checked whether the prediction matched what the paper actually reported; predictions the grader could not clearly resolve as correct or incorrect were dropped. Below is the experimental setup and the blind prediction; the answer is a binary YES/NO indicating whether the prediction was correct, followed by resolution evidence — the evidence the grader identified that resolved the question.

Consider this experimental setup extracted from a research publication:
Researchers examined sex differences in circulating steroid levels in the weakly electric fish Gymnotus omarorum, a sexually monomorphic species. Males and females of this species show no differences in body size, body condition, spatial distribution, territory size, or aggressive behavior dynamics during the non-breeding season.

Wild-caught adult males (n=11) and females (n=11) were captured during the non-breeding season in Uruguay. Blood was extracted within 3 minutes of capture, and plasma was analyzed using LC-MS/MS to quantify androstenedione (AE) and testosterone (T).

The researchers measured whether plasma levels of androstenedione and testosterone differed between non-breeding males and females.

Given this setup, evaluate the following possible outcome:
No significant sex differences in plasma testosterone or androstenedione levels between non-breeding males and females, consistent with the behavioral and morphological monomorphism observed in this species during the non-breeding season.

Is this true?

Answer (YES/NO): YES